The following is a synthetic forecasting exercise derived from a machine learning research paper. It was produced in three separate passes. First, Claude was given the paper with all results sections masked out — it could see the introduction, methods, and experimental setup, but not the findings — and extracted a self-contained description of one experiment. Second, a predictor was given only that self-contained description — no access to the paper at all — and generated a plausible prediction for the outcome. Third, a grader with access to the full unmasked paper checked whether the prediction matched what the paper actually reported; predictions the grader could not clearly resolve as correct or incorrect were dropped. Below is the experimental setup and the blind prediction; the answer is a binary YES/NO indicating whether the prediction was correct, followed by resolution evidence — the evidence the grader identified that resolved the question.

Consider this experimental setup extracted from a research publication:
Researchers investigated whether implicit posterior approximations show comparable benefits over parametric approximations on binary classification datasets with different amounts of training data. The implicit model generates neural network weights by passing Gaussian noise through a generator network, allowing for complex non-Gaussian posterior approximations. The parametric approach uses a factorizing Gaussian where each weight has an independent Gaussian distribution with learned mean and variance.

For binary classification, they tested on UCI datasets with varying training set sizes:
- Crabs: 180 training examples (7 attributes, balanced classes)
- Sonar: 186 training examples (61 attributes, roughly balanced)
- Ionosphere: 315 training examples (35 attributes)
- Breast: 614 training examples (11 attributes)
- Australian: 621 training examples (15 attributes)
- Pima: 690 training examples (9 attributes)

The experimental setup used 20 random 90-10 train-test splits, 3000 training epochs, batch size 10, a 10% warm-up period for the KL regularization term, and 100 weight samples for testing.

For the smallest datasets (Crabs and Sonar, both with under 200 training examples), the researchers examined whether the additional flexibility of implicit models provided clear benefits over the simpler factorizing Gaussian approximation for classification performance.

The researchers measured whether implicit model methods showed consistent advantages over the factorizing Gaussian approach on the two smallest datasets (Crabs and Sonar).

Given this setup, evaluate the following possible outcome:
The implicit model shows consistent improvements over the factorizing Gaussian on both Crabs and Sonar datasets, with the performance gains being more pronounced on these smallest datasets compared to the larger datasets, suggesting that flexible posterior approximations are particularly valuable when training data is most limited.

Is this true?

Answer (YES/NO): NO